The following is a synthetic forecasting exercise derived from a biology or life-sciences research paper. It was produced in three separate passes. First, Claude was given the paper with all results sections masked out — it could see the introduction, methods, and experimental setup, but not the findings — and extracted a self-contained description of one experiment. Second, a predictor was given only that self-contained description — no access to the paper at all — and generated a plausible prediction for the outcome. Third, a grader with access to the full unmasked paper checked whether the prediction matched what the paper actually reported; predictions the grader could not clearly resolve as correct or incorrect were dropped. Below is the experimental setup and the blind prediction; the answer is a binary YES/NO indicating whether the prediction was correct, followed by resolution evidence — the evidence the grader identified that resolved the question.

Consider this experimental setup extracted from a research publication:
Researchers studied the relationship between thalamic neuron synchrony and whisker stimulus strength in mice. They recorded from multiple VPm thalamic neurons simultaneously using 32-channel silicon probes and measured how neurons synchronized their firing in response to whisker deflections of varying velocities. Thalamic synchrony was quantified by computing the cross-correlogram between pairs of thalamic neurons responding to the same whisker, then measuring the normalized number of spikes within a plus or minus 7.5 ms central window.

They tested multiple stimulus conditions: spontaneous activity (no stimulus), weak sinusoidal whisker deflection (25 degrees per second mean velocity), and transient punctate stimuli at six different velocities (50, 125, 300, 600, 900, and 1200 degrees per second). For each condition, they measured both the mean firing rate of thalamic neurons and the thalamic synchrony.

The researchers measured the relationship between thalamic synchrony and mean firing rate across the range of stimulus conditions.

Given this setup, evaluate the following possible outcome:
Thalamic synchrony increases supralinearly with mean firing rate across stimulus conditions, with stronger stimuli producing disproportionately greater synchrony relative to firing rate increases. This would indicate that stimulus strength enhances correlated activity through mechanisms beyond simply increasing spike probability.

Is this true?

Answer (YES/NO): YES